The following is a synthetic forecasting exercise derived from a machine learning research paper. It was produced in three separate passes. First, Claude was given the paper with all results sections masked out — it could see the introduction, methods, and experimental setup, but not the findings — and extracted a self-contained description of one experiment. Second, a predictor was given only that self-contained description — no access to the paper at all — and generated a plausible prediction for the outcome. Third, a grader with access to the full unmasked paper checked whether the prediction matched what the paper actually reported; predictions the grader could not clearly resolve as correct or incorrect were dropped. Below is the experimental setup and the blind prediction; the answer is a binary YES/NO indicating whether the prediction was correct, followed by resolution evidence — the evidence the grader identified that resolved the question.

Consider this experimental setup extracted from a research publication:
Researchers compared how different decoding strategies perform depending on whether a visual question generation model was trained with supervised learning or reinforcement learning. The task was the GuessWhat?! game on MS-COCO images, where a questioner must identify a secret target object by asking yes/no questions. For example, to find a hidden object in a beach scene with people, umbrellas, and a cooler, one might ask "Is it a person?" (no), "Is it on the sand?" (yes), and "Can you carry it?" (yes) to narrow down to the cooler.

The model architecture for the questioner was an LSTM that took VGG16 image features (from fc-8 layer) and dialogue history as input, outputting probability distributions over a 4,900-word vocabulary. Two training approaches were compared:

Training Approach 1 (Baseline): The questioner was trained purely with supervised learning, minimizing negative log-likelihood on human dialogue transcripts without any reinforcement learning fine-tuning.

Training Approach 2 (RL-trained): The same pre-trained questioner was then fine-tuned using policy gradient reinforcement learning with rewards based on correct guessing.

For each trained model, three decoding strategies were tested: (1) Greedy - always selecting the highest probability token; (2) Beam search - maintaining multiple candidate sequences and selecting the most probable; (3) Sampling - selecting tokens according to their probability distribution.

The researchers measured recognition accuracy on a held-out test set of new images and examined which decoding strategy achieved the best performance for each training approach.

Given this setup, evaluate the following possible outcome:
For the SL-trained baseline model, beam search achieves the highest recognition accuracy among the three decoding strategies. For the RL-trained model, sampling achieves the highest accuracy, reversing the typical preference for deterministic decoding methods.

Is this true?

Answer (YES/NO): YES